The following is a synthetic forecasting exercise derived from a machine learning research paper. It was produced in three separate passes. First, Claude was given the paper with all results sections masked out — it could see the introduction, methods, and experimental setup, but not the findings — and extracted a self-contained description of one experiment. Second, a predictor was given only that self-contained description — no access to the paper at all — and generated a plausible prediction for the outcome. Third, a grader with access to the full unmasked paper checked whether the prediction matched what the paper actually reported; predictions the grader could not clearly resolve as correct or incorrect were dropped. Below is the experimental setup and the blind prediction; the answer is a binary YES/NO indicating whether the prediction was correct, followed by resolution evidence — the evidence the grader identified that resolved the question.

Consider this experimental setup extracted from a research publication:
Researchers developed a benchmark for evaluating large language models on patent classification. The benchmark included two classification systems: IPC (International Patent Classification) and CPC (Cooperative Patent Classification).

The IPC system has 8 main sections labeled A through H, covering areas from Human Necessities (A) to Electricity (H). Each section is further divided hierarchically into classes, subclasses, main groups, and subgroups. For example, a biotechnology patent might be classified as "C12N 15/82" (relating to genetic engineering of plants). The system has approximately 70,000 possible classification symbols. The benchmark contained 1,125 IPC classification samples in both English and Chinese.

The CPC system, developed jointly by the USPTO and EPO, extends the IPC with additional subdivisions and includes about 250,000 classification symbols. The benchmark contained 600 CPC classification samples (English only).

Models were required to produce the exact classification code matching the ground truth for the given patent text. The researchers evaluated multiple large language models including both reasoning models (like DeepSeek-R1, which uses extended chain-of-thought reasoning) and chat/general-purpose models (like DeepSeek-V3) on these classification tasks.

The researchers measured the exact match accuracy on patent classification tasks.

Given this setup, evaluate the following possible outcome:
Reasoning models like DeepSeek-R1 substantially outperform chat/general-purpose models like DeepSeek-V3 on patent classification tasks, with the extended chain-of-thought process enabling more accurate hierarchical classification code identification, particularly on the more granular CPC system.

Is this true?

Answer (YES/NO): NO